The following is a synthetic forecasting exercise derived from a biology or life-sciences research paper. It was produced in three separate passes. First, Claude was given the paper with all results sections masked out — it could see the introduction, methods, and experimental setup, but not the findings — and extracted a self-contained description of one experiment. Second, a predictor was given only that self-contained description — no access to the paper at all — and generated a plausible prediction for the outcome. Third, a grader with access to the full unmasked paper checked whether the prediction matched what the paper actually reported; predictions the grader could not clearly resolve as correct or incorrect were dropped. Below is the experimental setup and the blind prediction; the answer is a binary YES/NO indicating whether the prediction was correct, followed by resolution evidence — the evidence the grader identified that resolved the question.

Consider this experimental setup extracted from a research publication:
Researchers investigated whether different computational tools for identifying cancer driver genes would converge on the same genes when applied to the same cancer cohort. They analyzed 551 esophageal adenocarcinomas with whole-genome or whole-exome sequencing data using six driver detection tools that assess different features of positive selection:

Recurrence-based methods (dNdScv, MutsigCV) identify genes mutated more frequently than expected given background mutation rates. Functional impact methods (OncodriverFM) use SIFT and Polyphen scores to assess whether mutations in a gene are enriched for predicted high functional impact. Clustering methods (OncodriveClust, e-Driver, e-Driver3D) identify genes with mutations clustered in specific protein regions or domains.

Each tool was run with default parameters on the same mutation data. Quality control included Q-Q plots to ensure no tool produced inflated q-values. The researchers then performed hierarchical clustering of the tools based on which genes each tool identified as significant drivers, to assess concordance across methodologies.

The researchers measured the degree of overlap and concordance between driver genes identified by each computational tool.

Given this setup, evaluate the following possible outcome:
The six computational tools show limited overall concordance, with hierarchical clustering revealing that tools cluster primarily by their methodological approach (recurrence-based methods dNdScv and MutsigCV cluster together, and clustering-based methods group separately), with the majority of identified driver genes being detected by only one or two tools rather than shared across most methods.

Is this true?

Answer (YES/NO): NO